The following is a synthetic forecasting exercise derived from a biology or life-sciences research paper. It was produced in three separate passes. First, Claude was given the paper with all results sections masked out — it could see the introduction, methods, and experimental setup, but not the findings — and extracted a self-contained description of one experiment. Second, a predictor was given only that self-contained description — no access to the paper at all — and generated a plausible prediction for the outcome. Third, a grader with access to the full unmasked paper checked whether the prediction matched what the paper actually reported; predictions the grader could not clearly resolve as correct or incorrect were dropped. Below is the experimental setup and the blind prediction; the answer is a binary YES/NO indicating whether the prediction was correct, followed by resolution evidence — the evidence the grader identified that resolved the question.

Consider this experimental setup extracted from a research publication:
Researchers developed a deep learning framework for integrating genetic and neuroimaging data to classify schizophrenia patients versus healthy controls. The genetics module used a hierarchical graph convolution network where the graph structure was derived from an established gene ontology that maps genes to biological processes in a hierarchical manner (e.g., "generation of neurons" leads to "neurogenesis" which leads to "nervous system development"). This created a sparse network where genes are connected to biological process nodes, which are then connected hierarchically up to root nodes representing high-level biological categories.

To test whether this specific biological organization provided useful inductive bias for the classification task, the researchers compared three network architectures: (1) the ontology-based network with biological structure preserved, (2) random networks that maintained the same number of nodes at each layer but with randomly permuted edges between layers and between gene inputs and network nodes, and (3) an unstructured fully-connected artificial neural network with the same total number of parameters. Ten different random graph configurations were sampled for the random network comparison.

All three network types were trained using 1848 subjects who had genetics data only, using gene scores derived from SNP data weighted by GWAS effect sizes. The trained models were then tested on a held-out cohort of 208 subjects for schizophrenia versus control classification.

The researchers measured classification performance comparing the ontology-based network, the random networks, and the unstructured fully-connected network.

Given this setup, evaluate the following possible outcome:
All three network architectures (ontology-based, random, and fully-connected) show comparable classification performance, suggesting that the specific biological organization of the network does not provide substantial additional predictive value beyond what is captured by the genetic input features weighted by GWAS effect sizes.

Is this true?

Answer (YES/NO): NO